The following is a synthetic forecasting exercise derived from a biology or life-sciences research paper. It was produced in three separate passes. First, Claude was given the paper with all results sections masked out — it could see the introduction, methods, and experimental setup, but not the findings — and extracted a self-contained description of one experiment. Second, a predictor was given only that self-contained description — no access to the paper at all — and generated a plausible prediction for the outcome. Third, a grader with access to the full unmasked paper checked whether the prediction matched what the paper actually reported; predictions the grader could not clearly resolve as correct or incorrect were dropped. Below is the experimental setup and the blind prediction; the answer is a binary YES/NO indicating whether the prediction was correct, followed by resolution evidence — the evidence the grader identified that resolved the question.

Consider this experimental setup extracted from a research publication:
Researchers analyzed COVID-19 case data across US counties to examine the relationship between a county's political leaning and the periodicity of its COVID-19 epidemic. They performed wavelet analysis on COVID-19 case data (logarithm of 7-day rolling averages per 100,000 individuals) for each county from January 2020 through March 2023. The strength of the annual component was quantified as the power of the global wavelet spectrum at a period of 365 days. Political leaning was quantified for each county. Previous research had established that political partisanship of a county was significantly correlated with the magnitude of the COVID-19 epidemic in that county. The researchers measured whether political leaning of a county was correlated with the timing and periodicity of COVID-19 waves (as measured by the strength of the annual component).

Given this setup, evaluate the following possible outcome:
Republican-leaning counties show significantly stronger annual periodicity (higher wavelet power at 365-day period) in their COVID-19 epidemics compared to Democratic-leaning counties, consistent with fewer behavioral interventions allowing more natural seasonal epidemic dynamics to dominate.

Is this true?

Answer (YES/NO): NO